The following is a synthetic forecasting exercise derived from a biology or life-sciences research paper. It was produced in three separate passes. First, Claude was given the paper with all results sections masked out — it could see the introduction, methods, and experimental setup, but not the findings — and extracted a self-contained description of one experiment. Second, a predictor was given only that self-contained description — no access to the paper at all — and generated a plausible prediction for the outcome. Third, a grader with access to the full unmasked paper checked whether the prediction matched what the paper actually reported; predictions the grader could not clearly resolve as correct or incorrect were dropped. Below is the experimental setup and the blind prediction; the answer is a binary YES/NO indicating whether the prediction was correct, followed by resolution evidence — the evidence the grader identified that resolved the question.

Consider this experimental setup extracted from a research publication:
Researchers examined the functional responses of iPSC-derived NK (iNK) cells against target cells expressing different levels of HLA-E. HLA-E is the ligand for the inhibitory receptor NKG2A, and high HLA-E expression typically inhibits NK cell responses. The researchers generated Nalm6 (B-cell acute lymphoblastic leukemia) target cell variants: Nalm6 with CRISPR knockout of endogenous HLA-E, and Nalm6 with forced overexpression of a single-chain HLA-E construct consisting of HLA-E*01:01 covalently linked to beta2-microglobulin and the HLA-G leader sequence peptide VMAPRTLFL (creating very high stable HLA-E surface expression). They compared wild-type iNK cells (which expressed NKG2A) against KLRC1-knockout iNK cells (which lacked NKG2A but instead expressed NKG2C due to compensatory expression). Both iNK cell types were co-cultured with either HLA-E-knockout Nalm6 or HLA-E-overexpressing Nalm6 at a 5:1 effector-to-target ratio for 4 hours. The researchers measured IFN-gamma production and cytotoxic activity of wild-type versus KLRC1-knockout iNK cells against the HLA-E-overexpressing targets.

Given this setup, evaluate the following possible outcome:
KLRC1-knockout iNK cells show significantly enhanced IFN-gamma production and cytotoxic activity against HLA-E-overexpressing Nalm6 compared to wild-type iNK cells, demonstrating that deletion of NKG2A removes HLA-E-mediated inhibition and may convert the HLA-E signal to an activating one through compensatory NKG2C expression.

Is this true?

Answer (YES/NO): YES